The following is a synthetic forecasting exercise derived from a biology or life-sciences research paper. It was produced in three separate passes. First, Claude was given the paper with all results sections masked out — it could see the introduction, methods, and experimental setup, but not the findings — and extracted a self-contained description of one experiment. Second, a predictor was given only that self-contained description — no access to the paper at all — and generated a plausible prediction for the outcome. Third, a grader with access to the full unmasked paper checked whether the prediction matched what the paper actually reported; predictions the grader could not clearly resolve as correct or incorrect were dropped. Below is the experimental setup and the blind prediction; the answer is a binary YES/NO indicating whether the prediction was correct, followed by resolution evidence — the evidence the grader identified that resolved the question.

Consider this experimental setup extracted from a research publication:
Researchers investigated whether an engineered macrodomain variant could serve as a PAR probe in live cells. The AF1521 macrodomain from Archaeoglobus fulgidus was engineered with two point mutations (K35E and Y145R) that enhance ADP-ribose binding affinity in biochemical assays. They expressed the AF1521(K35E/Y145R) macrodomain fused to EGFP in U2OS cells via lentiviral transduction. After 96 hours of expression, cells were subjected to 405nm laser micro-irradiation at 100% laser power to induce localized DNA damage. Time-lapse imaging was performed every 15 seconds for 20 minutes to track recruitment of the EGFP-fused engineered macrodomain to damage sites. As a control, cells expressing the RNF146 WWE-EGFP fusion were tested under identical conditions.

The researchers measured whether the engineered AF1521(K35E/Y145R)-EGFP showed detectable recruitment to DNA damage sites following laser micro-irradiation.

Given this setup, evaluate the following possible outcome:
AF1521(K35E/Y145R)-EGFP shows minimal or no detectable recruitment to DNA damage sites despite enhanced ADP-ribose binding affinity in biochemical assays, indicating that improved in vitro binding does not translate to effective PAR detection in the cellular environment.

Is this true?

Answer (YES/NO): NO